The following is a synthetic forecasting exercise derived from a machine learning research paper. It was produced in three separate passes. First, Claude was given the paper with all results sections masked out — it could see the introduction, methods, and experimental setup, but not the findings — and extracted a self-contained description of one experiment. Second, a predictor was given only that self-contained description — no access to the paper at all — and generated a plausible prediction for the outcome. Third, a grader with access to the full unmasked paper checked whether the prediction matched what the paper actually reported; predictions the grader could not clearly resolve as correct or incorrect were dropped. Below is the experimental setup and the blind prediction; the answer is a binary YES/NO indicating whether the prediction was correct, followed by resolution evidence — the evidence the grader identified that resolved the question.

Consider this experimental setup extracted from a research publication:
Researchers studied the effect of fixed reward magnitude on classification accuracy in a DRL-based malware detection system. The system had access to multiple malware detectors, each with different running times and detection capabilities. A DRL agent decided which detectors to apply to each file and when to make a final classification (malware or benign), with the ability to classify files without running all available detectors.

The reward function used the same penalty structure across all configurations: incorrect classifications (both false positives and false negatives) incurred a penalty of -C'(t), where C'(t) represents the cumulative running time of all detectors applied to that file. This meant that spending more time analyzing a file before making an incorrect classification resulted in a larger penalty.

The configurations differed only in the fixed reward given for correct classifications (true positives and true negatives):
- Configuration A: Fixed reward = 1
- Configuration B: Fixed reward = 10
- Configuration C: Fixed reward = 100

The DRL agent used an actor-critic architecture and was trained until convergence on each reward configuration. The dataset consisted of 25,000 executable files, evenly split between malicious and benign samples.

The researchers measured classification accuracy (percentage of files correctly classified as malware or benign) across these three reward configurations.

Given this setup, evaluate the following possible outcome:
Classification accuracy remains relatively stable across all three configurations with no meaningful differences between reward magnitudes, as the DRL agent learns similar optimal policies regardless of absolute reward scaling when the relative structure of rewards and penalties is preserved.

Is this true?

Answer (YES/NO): NO